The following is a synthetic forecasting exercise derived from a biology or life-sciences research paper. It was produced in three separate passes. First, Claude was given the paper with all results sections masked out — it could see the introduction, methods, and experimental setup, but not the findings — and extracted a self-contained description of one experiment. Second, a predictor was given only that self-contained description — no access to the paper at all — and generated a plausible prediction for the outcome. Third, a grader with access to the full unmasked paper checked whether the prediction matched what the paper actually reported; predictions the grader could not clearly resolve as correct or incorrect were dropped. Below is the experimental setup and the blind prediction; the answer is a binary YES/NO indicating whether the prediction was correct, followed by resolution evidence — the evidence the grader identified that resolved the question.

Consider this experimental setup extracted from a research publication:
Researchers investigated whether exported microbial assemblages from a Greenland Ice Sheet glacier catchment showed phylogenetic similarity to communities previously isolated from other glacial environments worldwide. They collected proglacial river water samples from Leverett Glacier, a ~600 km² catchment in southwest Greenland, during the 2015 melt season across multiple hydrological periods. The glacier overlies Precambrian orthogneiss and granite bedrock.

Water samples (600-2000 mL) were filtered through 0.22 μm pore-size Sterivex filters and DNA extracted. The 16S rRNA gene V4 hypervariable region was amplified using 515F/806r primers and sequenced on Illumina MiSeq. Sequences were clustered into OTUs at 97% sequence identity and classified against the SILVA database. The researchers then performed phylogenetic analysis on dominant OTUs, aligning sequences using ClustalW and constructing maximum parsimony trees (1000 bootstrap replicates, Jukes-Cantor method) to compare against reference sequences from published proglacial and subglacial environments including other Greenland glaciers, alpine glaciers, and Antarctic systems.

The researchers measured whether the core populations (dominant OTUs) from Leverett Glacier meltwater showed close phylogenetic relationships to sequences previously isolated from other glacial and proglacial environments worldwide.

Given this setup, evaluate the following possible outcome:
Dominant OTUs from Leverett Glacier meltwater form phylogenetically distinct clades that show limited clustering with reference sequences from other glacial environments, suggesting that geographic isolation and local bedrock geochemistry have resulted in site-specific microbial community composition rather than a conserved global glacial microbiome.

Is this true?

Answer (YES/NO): NO